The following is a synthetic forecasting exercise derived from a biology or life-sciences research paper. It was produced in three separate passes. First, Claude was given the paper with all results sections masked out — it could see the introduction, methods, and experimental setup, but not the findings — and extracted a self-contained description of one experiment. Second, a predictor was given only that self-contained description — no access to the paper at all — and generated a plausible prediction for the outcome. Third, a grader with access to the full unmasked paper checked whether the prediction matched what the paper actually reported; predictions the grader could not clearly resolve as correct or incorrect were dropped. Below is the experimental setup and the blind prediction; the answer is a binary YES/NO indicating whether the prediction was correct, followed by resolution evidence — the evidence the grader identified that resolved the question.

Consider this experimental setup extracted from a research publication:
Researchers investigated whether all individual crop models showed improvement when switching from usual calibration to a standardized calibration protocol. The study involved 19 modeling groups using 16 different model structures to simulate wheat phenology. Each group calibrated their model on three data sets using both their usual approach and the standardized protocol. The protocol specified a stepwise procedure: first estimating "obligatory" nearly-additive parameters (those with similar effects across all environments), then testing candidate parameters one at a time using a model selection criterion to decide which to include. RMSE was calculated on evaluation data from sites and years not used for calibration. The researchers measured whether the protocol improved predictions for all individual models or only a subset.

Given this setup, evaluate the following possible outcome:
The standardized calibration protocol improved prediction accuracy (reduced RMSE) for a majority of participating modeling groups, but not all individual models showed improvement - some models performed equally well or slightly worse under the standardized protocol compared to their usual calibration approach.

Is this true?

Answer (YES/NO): YES